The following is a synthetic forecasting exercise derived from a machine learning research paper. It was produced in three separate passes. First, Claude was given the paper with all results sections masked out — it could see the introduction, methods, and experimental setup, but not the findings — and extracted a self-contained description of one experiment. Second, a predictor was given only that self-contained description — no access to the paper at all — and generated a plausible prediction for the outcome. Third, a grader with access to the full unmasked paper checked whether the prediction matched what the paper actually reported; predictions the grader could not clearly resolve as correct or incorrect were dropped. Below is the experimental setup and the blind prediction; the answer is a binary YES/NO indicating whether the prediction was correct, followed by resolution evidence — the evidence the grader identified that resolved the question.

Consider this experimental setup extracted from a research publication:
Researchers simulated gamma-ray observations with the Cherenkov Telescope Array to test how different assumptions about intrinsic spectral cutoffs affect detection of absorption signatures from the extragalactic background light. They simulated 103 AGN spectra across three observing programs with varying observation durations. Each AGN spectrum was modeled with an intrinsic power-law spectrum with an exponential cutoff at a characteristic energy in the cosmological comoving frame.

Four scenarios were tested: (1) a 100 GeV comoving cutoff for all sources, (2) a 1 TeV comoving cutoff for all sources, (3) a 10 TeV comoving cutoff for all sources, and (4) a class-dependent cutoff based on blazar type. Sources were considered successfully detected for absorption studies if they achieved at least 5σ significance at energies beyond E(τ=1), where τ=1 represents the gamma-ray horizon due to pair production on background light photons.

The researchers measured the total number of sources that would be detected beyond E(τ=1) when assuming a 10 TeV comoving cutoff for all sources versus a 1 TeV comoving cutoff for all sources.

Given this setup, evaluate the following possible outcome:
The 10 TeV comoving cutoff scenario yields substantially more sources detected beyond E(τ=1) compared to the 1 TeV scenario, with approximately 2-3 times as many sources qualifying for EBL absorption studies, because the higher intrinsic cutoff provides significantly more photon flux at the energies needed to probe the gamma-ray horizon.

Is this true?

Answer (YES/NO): NO